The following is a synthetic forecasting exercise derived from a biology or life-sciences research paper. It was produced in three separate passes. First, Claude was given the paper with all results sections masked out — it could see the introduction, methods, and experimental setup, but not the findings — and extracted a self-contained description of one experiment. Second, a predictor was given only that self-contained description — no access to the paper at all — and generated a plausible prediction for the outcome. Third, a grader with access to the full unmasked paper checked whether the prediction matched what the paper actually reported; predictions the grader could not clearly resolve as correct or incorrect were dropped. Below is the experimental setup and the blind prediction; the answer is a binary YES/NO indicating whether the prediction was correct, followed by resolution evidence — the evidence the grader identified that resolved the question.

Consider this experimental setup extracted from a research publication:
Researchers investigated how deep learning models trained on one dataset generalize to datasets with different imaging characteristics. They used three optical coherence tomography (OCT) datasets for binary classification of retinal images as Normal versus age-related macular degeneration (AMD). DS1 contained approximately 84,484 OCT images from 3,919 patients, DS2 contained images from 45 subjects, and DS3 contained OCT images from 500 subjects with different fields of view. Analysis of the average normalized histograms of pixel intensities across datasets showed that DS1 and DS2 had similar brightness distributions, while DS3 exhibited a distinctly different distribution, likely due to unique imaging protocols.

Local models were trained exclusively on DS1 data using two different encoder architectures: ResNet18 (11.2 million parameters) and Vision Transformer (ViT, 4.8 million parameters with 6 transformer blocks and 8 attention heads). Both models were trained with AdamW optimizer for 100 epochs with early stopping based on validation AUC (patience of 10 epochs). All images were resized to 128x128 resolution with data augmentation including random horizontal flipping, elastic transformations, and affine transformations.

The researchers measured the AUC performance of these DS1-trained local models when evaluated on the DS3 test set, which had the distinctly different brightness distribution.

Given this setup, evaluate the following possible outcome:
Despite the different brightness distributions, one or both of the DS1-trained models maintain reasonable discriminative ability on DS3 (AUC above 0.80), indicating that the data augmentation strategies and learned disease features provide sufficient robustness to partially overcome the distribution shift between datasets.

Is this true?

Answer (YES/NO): YES